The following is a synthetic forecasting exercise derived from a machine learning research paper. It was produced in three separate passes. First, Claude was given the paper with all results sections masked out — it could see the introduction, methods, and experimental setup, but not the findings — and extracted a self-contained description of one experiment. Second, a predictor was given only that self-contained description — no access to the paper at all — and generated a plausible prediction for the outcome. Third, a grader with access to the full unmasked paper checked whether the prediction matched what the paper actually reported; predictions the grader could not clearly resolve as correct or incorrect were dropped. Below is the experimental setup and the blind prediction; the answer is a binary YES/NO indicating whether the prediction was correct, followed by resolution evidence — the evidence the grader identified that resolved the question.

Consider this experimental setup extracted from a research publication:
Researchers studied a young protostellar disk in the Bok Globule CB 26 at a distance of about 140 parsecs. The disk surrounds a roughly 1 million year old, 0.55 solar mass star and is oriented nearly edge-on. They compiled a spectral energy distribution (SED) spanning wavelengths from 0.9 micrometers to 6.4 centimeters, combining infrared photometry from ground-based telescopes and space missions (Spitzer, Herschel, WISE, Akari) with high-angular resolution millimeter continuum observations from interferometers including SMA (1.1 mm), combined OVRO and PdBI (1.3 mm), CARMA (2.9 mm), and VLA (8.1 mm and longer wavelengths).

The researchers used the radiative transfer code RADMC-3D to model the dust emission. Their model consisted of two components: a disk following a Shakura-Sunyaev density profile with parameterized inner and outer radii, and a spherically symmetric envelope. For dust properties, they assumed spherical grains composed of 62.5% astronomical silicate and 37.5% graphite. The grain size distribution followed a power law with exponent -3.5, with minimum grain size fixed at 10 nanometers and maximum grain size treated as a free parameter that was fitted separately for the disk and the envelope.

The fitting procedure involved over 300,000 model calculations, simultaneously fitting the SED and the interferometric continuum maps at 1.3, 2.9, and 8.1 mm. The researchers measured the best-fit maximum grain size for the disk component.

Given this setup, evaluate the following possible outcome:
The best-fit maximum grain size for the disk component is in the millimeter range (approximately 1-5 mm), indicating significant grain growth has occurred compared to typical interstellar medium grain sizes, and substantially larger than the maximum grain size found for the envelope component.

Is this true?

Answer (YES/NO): NO